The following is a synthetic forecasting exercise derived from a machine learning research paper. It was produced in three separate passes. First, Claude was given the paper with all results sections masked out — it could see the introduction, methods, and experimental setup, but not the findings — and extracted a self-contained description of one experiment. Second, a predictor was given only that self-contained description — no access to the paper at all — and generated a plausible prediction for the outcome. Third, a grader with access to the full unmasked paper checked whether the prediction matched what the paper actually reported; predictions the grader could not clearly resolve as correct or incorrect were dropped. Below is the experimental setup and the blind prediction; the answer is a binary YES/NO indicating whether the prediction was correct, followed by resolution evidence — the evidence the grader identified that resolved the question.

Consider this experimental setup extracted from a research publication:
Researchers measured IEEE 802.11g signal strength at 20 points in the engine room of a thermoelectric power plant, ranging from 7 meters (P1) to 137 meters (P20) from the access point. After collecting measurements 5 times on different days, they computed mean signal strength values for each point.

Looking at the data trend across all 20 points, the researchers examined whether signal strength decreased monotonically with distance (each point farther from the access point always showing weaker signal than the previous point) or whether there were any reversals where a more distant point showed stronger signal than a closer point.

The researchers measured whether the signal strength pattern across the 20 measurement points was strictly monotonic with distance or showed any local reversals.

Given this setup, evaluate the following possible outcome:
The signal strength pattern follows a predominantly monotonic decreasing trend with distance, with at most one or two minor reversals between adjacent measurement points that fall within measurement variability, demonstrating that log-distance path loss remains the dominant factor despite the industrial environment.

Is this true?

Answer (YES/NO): NO